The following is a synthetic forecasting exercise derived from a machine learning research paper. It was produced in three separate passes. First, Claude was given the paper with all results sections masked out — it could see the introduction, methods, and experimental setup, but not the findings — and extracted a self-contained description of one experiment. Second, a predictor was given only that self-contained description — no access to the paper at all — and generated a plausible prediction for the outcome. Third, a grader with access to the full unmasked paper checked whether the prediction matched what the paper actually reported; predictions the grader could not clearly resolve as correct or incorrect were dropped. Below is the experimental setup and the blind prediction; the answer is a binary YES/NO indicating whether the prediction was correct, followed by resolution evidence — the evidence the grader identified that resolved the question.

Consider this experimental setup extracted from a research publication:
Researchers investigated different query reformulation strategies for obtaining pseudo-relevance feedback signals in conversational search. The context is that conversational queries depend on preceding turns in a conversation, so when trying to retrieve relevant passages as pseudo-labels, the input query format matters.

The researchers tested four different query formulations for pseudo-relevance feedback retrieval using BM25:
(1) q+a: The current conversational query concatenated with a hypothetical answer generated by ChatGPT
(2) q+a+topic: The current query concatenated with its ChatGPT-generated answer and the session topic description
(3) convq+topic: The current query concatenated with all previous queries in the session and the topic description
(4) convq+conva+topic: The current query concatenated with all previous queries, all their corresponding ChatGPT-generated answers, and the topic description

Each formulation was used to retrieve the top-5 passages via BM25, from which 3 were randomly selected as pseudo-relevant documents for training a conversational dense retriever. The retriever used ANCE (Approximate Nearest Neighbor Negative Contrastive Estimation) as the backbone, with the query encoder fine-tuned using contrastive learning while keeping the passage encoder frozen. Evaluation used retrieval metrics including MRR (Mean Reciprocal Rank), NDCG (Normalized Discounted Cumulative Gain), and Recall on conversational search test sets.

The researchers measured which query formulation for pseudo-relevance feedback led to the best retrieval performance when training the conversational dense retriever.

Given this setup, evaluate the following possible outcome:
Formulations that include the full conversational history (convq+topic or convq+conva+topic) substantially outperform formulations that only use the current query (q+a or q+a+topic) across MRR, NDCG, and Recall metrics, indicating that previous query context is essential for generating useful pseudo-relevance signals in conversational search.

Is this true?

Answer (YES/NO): NO